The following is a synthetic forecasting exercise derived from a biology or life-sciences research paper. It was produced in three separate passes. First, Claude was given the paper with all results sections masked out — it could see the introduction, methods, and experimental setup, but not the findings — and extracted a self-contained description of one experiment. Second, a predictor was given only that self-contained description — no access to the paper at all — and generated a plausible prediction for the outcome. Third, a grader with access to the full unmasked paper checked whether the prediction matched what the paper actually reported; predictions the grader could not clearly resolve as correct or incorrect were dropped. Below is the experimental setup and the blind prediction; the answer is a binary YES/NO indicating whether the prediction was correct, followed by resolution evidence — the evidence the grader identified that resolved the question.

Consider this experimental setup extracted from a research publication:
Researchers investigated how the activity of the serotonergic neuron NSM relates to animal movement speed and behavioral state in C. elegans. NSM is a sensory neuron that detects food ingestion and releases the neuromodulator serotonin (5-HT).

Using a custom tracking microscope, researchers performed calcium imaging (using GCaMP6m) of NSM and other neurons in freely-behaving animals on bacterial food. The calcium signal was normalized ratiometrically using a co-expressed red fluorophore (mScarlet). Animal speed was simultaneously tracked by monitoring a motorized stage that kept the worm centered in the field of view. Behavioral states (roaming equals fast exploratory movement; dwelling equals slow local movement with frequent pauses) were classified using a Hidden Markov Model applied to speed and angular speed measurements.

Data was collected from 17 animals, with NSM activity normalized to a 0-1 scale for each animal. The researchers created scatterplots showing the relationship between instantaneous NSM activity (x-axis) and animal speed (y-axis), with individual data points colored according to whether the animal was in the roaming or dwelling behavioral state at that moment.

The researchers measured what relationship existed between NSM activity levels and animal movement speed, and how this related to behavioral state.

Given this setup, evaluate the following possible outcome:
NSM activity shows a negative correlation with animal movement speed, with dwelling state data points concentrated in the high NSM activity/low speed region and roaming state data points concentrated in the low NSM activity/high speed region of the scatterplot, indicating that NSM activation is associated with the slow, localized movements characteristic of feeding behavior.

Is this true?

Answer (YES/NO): YES